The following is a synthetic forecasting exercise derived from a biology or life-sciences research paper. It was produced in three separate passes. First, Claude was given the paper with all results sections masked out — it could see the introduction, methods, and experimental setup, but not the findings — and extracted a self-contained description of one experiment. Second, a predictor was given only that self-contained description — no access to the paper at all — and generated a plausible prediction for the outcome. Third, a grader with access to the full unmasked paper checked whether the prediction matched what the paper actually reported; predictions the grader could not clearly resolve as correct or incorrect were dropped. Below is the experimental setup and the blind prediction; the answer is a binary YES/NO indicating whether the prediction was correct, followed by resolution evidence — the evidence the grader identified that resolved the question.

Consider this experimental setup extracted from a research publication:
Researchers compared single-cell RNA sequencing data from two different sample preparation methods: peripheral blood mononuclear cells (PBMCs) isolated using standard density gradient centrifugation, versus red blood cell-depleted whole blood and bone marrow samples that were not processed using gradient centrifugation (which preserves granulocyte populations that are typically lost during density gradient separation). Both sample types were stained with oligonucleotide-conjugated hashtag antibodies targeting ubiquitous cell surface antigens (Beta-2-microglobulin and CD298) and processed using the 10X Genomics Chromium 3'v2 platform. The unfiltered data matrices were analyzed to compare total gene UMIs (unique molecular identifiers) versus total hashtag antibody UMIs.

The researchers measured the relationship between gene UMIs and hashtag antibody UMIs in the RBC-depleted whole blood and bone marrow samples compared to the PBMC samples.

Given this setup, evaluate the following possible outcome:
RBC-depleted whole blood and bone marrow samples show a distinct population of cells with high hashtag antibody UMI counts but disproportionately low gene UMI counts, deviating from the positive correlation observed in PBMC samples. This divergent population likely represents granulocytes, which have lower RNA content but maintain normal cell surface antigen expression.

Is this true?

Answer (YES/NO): YES